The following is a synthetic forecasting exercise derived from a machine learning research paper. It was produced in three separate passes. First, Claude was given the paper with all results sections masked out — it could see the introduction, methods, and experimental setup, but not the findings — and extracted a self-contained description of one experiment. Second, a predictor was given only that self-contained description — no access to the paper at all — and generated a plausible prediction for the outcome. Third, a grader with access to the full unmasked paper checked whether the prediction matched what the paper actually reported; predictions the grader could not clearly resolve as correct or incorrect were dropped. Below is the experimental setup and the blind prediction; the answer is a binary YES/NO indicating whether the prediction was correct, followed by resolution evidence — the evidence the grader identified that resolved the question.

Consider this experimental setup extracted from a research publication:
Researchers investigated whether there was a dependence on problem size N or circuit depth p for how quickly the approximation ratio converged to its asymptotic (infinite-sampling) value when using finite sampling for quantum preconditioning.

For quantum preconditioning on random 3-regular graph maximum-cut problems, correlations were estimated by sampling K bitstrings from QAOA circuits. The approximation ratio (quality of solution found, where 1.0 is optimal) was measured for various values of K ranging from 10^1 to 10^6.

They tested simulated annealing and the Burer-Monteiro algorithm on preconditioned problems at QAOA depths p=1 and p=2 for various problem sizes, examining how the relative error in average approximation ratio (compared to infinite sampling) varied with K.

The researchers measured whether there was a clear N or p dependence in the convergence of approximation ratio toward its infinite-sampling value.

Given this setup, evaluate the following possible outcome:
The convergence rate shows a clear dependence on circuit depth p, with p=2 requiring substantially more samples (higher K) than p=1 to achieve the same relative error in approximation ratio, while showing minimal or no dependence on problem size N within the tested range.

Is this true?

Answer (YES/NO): NO